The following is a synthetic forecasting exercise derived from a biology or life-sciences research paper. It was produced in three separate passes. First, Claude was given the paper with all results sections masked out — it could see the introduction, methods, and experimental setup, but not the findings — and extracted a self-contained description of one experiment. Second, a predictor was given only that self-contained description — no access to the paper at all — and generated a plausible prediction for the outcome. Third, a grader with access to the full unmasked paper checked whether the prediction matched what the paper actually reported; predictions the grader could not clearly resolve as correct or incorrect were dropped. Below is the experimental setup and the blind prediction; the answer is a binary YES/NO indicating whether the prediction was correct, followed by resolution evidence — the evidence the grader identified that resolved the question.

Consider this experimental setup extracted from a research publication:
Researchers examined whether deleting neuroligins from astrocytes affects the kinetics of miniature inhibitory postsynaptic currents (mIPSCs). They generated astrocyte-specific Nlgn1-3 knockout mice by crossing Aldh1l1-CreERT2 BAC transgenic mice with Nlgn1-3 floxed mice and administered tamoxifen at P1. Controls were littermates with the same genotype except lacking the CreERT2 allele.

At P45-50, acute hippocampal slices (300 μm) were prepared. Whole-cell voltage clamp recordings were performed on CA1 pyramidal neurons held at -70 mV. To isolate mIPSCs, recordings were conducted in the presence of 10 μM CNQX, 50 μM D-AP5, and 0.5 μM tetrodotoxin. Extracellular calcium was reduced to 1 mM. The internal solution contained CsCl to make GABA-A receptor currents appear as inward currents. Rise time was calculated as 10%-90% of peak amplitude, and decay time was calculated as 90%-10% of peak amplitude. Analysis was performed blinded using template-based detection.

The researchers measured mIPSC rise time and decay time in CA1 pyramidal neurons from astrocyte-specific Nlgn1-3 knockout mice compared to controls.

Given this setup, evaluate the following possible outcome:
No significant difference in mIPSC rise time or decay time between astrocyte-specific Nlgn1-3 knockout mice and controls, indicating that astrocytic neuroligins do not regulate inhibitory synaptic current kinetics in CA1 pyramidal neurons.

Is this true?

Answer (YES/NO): YES